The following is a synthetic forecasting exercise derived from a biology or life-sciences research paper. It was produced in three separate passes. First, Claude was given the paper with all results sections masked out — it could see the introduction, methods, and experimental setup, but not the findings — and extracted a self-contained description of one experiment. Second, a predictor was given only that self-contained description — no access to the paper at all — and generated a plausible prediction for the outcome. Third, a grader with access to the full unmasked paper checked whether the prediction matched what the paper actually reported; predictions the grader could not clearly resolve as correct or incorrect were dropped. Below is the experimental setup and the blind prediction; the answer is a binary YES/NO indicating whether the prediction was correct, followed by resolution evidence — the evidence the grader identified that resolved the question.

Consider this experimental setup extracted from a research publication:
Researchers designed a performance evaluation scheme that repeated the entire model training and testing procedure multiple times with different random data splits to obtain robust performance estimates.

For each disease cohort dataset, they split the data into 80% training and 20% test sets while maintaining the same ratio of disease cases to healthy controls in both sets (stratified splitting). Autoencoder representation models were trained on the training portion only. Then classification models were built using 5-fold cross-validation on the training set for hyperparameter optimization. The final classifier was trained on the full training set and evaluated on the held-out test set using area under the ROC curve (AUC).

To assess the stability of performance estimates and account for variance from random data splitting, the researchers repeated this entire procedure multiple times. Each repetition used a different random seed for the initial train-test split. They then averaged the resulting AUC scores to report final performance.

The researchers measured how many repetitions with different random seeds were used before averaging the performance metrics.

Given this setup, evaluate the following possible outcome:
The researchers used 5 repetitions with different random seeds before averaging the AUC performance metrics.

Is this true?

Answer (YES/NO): YES